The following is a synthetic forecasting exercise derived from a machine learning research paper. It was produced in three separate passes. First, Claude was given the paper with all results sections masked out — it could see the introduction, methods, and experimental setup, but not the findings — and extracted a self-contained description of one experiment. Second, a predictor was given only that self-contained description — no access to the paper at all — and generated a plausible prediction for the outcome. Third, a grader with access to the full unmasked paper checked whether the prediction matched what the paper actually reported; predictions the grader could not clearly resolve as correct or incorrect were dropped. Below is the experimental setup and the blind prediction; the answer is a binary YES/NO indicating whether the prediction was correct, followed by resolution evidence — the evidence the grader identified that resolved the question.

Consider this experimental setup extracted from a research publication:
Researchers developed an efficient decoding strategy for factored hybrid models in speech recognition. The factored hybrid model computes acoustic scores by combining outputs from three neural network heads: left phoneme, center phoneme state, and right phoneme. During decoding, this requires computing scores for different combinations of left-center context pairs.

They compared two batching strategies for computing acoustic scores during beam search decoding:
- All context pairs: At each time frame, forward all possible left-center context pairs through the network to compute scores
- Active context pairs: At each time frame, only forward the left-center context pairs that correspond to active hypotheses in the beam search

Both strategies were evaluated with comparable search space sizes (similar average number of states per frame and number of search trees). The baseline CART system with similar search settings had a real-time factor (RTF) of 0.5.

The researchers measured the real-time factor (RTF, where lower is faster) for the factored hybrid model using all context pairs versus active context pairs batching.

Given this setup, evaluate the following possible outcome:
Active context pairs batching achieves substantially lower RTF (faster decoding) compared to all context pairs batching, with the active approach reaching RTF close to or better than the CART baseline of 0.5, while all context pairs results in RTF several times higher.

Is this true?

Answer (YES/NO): NO